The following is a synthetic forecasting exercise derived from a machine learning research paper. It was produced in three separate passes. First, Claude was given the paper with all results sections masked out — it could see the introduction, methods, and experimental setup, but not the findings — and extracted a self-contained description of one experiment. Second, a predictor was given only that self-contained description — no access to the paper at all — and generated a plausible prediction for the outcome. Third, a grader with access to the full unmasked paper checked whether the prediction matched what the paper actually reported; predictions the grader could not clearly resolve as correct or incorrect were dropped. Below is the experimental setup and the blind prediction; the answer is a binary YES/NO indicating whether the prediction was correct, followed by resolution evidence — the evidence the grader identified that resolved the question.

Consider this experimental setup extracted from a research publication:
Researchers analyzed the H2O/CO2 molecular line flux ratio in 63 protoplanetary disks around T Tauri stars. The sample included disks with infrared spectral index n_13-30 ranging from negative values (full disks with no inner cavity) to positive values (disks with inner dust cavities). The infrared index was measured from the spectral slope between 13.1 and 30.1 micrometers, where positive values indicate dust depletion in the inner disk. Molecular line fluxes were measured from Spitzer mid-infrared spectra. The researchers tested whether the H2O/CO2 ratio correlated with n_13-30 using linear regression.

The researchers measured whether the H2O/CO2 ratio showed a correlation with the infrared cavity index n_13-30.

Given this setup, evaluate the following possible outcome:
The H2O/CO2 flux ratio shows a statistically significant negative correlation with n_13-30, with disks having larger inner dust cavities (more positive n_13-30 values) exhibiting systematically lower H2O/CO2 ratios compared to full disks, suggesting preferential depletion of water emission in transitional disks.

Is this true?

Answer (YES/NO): YES